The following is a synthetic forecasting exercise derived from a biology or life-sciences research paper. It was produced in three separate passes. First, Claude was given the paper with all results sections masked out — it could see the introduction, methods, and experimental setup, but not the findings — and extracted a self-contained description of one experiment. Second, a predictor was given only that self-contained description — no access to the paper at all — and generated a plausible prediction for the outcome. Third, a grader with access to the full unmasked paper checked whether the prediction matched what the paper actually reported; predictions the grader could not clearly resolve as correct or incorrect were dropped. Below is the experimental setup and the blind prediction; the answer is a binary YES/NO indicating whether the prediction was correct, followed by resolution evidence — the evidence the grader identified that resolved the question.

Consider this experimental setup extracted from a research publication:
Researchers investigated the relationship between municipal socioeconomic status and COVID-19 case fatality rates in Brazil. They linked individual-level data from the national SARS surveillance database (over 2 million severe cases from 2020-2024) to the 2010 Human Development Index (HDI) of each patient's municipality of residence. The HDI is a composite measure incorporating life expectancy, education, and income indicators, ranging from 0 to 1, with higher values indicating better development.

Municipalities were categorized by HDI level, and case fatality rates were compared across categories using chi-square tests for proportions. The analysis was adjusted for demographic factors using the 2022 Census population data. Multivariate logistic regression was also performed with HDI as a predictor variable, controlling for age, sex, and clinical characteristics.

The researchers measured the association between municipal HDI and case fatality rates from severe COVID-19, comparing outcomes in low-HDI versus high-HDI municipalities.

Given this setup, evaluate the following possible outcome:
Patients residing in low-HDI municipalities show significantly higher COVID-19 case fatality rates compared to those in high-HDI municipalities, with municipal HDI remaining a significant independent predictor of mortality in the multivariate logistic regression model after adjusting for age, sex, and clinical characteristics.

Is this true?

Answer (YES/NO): YES